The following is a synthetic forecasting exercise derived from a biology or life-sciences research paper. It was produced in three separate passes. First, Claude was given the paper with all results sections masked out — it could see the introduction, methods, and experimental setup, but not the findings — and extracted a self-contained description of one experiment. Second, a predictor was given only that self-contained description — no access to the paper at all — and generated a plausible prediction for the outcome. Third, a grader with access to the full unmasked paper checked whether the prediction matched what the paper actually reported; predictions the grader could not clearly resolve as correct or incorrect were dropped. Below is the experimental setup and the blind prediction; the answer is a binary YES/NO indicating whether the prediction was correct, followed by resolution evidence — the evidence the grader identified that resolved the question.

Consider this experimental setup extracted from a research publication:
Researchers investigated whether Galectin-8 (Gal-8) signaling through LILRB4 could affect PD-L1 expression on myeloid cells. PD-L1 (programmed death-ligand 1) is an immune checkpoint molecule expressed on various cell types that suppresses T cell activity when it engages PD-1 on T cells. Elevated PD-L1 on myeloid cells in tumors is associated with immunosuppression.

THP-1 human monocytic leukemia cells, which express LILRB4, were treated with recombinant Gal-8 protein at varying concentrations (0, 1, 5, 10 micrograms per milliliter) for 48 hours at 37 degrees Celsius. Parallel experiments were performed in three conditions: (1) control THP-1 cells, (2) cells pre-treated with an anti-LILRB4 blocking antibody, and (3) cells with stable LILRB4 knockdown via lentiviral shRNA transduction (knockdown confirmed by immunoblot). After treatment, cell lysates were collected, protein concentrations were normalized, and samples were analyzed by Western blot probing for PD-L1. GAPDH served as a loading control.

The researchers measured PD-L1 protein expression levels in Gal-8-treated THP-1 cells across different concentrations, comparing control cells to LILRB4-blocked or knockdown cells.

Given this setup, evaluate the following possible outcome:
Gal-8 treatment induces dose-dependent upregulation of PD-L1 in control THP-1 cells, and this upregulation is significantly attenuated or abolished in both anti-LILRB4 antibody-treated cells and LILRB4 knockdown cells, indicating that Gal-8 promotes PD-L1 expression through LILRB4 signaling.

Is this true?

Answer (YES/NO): NO